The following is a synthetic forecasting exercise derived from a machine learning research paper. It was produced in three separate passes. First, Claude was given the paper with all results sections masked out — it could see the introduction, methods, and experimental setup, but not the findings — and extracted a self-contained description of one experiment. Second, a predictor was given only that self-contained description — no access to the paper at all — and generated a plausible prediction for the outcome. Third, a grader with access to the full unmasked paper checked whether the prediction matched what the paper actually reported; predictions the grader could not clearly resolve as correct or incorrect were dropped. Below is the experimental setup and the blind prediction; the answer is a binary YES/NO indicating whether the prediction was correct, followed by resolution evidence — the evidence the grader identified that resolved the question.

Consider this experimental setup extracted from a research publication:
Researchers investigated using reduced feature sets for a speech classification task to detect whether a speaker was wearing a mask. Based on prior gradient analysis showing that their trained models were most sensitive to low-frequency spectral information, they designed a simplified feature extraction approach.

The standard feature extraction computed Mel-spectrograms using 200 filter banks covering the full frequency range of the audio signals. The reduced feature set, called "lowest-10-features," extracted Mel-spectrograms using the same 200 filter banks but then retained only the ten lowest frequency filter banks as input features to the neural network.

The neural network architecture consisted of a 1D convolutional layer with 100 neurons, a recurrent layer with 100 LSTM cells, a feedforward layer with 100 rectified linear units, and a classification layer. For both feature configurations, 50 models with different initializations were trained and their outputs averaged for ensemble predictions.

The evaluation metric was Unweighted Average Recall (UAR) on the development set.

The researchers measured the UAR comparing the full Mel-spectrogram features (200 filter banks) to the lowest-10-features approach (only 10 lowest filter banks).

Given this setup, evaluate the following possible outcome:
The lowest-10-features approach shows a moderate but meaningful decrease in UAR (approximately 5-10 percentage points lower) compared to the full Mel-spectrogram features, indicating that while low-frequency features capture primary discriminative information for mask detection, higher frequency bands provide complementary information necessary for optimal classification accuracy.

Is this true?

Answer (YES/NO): YES